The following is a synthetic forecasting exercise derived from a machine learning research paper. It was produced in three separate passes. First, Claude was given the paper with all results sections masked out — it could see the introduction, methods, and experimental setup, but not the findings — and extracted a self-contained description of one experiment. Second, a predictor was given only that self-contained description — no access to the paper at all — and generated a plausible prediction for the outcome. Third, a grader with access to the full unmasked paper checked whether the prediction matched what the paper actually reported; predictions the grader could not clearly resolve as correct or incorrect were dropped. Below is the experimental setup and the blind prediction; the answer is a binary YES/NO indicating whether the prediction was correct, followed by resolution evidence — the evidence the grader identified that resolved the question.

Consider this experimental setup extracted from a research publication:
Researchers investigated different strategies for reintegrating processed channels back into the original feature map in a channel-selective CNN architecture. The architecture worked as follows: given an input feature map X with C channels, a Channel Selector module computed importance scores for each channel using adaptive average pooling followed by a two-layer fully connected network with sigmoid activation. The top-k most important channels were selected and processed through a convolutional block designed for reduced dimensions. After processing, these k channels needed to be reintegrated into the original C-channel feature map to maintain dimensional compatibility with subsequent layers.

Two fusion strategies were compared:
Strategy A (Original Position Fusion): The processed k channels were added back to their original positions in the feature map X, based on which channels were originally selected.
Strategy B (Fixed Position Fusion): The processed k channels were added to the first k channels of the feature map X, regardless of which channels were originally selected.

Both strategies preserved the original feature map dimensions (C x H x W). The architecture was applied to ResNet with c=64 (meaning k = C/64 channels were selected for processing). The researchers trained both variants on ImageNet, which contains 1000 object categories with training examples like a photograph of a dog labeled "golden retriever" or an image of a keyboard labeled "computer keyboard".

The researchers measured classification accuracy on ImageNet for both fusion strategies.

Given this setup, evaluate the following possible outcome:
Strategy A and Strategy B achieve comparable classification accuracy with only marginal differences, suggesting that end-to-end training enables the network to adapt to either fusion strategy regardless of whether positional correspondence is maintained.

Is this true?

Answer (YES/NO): YES